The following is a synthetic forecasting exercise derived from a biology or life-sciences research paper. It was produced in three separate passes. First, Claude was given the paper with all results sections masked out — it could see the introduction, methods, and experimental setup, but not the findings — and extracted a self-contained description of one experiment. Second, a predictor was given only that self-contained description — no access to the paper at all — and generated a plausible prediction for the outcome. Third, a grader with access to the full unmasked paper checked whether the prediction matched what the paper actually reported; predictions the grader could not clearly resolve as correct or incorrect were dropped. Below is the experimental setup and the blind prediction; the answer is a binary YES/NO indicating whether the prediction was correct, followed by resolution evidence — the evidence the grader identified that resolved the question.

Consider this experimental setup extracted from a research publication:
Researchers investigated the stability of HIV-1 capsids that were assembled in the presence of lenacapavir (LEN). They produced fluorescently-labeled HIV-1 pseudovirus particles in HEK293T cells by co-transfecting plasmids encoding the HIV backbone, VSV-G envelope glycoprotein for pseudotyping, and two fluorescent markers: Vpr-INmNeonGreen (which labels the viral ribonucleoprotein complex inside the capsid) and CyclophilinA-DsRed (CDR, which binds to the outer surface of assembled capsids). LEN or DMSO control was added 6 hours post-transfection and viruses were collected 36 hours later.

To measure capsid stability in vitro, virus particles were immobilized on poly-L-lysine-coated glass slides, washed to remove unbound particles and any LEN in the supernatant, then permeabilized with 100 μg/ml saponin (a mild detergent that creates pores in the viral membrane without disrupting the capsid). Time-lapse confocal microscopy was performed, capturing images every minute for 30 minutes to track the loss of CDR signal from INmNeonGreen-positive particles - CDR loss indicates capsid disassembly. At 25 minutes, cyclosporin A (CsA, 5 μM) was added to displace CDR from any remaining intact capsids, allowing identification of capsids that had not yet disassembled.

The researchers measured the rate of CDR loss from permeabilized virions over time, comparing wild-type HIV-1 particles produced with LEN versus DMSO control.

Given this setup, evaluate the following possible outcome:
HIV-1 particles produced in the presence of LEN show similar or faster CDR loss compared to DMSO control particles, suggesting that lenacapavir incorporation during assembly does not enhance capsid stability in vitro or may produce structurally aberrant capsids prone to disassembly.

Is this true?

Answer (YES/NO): NO